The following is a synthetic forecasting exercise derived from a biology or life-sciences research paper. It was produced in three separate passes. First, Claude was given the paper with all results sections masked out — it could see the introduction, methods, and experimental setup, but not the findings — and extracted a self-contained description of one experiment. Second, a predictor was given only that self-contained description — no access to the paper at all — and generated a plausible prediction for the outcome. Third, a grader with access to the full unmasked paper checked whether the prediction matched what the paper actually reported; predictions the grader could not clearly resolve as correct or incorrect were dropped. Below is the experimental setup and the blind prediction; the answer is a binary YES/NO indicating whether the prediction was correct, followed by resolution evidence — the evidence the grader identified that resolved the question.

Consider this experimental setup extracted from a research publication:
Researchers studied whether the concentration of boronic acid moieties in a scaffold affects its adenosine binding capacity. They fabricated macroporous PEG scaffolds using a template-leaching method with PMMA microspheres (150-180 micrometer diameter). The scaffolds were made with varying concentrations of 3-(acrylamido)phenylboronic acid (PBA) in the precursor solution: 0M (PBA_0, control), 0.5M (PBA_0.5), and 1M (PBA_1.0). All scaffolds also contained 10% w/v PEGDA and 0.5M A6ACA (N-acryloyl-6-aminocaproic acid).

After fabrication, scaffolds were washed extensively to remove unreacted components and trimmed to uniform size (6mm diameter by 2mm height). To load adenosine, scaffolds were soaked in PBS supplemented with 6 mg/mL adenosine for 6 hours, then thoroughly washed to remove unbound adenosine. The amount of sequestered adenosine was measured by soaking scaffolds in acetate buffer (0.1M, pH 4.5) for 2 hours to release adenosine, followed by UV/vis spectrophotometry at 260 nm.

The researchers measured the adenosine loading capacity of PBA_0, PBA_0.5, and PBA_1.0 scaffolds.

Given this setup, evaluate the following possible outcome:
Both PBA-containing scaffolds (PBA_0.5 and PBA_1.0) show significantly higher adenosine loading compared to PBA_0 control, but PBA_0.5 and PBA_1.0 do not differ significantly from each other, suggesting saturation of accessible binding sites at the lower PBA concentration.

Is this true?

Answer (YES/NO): NO